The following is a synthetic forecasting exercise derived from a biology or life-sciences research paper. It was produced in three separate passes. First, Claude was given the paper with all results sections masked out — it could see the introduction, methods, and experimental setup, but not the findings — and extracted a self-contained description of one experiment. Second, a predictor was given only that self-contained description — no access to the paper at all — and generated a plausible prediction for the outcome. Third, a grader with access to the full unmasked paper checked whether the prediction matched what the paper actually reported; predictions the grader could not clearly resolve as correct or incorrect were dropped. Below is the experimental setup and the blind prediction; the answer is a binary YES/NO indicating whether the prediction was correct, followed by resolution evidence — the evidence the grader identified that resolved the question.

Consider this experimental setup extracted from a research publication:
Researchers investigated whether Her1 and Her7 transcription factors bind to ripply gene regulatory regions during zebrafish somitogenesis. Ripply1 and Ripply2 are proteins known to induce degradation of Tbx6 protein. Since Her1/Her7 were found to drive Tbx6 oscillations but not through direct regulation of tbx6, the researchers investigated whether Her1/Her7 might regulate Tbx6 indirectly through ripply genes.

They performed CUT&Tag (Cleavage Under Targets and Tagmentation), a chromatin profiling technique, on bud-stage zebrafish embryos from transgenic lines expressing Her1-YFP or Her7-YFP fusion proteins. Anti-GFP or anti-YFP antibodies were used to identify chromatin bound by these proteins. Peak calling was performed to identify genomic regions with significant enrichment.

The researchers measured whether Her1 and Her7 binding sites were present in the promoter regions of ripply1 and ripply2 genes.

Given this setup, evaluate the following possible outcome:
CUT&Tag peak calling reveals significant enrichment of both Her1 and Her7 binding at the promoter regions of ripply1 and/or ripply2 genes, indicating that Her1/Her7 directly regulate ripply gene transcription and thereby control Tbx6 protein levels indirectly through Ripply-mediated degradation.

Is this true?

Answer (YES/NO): NO